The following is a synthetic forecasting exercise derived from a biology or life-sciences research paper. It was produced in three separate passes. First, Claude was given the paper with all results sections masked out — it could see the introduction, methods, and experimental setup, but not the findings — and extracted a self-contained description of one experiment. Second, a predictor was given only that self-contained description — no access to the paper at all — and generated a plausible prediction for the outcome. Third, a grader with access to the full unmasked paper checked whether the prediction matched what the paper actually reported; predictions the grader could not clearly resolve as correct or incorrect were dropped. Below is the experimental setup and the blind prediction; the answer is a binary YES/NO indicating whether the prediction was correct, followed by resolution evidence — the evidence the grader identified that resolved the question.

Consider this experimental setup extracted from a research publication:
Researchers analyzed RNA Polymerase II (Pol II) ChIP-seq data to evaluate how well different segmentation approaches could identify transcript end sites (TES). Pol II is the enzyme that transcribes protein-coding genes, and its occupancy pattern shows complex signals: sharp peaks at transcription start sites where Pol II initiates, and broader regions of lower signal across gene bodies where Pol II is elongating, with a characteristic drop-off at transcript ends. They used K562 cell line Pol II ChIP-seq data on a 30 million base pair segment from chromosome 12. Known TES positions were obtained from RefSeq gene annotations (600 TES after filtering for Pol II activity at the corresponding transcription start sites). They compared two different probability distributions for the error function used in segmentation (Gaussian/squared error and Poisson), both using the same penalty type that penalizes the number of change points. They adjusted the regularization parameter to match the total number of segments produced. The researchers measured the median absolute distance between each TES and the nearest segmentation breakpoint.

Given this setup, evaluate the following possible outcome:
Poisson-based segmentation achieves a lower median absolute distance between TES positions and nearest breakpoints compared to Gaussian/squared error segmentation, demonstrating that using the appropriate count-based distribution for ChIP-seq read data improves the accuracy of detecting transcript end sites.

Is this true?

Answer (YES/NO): YES